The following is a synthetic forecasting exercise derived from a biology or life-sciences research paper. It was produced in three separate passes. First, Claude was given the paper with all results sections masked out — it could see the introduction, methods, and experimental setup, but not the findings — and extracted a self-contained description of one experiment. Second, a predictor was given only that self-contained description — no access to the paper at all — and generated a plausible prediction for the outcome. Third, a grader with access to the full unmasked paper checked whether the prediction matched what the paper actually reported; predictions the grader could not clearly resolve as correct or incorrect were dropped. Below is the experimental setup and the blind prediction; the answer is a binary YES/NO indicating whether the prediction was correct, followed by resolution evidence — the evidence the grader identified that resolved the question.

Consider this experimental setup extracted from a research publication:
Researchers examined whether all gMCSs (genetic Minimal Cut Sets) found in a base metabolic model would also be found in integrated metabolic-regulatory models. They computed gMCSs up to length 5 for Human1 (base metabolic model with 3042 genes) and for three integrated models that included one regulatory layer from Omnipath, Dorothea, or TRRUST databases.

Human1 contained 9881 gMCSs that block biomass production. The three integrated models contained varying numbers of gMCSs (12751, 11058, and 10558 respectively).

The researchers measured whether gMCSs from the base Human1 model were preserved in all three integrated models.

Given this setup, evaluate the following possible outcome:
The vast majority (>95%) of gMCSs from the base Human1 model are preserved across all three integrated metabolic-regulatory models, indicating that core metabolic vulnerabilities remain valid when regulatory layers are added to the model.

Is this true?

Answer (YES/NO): YES